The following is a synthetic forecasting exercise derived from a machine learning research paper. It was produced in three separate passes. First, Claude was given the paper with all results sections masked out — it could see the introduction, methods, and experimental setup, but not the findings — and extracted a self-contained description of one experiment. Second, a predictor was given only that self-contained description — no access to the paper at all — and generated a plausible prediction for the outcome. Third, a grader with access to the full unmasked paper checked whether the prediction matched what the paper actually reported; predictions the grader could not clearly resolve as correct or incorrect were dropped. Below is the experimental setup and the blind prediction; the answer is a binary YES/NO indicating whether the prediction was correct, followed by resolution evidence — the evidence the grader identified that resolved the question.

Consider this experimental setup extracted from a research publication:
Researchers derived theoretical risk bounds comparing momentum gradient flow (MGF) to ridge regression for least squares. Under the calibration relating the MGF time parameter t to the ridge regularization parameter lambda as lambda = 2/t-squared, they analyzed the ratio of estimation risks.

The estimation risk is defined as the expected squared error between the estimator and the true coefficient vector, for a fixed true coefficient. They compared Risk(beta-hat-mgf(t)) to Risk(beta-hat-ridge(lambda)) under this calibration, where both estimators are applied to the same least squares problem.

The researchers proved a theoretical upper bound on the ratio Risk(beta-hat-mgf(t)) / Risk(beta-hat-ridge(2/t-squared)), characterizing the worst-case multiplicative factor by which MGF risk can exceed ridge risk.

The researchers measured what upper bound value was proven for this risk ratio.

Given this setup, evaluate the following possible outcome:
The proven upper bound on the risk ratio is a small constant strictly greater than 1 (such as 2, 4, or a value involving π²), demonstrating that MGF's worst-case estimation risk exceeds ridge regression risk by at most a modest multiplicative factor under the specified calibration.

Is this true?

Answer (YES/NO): YES